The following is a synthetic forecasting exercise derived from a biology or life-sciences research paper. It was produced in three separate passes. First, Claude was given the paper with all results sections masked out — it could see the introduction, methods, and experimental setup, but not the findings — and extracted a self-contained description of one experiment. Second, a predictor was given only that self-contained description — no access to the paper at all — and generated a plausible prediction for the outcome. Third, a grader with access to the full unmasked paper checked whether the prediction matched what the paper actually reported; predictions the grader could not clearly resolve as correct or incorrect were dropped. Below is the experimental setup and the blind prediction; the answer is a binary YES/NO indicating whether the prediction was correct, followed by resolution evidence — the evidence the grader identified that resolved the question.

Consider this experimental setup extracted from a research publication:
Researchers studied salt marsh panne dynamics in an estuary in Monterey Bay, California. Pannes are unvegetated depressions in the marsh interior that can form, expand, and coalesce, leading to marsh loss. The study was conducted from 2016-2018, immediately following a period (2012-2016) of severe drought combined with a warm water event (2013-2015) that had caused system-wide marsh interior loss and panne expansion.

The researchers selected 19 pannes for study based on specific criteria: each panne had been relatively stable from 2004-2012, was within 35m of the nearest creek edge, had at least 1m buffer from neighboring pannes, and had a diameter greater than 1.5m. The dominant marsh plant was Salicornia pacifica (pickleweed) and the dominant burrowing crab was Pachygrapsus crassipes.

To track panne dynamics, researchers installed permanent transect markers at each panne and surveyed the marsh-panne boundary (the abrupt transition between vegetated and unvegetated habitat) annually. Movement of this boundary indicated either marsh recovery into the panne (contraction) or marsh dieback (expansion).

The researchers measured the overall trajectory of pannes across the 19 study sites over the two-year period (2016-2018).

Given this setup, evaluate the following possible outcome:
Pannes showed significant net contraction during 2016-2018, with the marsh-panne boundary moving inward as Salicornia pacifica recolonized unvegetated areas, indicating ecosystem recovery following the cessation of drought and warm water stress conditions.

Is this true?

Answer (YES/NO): YES